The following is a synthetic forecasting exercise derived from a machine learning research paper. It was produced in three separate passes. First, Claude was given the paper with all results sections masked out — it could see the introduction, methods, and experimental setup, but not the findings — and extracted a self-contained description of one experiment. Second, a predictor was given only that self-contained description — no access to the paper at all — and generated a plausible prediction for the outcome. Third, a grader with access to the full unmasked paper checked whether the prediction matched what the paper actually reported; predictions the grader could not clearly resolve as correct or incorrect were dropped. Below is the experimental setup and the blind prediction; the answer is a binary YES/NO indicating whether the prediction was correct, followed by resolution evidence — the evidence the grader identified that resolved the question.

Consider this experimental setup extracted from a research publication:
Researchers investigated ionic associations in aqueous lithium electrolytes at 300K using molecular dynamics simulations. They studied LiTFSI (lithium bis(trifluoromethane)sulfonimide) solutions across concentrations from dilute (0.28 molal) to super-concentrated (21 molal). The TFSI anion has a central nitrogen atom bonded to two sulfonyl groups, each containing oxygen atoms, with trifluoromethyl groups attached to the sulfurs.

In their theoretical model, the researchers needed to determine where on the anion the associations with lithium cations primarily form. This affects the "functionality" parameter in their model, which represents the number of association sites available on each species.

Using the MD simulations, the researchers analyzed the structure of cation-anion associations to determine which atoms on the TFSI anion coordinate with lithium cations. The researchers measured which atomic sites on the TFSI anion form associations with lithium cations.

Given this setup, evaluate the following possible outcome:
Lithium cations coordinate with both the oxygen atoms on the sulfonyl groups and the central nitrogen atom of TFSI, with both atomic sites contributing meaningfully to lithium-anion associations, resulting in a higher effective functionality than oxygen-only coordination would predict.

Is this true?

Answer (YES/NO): NO